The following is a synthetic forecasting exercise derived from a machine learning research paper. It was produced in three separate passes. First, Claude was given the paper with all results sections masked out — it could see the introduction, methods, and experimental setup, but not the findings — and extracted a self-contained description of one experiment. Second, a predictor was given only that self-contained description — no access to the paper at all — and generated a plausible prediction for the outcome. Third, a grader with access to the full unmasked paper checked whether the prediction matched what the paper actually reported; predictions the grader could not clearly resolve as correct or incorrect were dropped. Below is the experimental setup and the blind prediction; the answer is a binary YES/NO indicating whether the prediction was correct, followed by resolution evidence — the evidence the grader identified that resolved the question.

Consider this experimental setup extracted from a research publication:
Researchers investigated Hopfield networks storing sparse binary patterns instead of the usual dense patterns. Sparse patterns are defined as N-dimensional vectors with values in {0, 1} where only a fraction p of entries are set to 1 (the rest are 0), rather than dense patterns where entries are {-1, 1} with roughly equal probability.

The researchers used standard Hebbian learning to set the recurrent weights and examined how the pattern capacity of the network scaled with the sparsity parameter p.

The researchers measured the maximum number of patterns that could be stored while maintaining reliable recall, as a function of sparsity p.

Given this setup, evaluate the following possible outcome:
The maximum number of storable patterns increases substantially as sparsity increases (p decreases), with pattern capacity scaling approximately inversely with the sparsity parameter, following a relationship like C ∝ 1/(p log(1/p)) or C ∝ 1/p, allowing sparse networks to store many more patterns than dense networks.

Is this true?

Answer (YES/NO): YES